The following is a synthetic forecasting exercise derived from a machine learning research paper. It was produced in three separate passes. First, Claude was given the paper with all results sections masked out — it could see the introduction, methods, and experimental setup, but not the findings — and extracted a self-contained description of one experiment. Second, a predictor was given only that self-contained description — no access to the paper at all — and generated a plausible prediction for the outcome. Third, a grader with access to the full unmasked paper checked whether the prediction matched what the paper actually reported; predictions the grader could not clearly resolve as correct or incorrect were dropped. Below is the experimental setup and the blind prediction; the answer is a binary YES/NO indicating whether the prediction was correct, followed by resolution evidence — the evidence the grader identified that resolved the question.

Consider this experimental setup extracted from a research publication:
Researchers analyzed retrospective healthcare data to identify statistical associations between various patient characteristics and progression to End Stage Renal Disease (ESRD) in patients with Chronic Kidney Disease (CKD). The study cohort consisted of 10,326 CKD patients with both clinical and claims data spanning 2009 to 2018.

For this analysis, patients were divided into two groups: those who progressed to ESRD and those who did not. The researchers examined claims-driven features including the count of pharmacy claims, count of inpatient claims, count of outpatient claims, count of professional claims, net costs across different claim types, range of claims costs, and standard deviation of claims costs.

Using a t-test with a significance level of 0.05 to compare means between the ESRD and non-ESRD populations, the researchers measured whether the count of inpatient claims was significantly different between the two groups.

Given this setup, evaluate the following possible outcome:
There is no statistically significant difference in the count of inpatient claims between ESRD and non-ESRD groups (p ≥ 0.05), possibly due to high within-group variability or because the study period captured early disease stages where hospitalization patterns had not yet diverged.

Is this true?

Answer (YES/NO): YES